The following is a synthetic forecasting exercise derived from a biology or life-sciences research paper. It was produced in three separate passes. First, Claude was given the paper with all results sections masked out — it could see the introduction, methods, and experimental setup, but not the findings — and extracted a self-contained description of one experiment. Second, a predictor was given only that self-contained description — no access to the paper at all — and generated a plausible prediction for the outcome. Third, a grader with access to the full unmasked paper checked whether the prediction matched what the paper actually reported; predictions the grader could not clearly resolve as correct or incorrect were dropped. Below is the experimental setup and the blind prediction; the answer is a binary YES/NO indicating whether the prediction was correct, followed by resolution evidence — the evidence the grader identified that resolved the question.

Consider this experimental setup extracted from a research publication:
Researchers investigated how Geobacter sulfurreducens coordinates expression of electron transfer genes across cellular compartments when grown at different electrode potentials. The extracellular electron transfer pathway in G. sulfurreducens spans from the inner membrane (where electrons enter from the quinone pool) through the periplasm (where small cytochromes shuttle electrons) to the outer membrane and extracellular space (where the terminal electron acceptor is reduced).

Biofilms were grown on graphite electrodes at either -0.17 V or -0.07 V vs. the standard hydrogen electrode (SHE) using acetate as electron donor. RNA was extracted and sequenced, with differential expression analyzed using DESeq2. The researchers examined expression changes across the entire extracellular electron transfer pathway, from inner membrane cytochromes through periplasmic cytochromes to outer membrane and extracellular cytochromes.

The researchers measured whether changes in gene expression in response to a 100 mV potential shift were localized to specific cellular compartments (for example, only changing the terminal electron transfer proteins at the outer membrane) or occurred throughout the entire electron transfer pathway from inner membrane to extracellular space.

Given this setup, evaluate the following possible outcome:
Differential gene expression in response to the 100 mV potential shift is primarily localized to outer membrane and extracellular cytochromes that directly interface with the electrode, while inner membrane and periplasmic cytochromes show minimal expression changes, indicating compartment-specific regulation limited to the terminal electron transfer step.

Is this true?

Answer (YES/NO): NO